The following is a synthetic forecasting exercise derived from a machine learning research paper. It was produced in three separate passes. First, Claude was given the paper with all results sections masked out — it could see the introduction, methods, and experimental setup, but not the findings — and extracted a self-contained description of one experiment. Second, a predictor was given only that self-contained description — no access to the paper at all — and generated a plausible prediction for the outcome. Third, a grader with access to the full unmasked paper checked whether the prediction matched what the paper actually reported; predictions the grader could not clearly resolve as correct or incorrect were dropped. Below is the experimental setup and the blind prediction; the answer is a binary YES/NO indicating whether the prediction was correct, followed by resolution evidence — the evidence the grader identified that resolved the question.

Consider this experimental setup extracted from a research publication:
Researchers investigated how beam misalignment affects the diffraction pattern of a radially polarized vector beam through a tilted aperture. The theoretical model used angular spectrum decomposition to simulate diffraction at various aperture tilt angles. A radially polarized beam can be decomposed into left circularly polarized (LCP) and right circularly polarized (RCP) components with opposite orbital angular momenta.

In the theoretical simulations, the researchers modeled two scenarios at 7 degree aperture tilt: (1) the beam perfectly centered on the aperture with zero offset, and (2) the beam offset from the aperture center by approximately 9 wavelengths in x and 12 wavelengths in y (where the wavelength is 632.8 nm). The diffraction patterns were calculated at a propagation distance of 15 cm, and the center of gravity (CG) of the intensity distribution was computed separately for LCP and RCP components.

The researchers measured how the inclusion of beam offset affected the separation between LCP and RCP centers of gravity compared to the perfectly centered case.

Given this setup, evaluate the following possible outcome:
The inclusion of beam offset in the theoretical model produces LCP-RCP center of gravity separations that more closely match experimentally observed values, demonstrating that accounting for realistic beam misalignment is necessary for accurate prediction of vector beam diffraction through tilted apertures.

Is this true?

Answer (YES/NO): YES